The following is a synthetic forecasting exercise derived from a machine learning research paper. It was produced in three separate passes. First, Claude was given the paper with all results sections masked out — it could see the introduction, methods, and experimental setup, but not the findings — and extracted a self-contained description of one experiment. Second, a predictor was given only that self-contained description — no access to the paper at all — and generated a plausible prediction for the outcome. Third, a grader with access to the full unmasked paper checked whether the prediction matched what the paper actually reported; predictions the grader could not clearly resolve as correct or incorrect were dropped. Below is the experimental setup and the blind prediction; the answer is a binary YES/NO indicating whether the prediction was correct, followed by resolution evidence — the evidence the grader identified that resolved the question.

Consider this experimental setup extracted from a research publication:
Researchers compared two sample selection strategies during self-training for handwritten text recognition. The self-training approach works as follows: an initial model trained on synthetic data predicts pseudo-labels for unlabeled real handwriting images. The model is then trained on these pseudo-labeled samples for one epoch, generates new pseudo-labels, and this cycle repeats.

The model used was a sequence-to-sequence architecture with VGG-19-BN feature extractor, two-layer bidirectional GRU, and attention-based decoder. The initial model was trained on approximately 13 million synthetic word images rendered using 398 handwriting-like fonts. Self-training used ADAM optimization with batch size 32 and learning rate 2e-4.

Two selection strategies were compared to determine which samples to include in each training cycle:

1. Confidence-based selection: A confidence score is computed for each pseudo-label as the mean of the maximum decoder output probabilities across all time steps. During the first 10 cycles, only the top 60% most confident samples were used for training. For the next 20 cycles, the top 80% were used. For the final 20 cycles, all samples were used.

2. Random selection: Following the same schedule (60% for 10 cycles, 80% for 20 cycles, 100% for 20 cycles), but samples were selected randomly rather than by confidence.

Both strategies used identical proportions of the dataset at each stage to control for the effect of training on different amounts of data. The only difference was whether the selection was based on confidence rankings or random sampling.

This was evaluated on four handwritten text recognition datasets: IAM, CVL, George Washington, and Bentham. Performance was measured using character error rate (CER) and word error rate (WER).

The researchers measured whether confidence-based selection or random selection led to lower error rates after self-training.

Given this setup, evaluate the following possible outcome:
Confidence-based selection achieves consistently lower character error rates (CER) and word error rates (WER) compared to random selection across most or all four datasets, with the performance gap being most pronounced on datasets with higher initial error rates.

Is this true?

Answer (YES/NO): NO